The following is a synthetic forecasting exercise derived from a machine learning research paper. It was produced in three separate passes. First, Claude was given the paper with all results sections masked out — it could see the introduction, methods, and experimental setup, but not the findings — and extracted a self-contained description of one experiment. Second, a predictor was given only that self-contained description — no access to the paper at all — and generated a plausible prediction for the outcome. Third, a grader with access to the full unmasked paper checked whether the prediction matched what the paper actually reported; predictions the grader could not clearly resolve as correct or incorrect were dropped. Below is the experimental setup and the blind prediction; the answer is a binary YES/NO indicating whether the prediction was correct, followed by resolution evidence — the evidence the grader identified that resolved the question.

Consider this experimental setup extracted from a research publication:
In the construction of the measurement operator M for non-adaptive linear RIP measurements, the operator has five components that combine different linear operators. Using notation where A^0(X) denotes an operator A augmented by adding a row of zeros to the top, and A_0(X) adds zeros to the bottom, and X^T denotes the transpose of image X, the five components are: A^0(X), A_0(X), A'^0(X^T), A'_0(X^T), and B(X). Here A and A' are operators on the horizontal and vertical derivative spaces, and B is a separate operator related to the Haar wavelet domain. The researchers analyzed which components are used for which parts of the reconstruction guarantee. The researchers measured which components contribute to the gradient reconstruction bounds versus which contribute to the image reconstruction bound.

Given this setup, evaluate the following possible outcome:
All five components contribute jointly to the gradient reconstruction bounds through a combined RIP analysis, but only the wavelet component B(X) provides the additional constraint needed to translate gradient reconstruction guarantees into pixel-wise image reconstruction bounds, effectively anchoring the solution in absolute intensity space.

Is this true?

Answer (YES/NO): NO